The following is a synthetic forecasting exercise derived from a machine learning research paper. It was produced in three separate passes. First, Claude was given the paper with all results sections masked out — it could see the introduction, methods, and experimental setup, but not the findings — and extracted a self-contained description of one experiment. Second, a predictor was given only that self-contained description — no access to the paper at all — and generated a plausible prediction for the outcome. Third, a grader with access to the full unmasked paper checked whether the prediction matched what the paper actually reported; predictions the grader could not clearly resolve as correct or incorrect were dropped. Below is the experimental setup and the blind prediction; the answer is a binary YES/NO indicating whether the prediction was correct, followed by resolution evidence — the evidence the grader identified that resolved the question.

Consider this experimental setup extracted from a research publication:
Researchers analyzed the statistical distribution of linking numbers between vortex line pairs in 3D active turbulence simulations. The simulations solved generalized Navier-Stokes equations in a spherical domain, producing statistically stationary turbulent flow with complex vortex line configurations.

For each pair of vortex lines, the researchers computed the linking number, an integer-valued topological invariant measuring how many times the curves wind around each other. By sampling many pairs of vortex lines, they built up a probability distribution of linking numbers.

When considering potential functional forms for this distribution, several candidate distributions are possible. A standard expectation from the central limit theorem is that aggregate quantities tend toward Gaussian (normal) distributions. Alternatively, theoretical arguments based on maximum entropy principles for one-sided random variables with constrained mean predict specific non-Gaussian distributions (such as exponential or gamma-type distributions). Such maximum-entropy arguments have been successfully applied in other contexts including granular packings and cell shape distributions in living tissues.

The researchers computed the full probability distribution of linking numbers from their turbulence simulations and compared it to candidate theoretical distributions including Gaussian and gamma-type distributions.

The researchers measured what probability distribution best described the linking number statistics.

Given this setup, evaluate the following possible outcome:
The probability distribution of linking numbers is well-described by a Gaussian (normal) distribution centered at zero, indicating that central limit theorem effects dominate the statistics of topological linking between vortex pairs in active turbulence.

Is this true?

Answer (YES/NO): NO